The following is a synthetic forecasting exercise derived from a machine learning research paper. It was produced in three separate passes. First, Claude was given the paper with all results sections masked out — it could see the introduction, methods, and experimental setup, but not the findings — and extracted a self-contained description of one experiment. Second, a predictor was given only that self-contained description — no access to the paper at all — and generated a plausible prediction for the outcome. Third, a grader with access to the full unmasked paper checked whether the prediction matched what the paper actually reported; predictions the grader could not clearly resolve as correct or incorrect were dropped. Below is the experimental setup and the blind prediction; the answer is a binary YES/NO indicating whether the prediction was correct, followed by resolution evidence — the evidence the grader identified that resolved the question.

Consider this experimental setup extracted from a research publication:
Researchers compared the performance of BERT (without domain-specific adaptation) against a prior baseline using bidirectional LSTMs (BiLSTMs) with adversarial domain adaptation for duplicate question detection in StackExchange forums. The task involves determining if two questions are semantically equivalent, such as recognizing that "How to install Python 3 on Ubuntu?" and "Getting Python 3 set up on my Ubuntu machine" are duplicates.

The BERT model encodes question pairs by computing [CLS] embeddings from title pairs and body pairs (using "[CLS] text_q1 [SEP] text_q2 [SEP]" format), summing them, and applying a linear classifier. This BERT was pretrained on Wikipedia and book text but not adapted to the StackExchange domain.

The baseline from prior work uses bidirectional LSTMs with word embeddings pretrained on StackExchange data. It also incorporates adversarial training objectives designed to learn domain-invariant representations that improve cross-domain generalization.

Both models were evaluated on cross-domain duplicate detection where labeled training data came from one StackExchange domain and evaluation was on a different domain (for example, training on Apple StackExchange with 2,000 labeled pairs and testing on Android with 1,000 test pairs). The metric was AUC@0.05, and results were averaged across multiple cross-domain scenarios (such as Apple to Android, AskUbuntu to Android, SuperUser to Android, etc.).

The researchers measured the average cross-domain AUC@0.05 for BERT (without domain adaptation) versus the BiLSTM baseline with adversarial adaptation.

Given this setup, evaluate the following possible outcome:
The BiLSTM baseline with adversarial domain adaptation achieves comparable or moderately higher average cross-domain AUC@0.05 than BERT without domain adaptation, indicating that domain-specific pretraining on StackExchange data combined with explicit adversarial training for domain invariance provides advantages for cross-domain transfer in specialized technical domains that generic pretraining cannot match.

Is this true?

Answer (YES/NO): NO